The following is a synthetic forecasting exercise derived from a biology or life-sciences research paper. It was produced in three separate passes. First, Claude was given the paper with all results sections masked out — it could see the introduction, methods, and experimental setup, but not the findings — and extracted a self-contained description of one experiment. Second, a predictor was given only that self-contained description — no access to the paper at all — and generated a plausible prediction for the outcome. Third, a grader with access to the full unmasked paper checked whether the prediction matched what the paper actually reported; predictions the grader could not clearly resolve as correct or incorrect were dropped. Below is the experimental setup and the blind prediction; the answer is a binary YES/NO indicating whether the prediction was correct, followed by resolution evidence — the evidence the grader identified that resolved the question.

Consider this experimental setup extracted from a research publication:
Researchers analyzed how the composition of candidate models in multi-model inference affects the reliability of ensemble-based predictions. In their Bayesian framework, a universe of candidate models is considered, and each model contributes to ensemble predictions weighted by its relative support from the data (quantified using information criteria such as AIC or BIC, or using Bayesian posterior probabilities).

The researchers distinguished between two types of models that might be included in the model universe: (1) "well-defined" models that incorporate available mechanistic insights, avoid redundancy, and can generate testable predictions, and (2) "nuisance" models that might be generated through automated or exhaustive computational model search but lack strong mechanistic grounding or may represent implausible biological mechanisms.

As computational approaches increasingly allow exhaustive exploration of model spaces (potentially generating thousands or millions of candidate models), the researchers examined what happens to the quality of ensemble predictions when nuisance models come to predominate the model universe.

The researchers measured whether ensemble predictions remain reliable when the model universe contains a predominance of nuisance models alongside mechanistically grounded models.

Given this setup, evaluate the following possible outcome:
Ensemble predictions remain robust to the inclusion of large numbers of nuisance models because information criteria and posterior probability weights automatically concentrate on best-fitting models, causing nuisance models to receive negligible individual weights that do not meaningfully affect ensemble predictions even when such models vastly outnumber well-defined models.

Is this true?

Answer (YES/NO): NO